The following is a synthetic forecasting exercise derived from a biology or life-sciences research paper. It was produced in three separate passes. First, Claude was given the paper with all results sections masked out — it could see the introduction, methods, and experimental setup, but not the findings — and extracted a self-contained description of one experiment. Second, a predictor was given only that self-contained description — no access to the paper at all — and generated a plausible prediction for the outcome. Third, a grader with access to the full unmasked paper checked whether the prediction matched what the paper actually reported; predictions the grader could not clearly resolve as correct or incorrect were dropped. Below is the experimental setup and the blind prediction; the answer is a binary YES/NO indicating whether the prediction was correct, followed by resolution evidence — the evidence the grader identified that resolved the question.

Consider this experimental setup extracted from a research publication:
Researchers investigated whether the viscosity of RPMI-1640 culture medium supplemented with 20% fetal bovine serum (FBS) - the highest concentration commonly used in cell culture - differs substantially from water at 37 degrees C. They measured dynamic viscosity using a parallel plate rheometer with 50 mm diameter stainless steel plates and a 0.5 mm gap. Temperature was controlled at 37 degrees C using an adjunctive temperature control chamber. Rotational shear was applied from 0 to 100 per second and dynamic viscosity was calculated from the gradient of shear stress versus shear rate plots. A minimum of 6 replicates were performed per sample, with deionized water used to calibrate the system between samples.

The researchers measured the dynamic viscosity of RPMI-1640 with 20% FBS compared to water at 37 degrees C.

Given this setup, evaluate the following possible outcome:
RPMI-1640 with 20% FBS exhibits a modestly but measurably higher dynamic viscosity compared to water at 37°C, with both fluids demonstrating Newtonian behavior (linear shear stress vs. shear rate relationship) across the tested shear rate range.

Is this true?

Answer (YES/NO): NO